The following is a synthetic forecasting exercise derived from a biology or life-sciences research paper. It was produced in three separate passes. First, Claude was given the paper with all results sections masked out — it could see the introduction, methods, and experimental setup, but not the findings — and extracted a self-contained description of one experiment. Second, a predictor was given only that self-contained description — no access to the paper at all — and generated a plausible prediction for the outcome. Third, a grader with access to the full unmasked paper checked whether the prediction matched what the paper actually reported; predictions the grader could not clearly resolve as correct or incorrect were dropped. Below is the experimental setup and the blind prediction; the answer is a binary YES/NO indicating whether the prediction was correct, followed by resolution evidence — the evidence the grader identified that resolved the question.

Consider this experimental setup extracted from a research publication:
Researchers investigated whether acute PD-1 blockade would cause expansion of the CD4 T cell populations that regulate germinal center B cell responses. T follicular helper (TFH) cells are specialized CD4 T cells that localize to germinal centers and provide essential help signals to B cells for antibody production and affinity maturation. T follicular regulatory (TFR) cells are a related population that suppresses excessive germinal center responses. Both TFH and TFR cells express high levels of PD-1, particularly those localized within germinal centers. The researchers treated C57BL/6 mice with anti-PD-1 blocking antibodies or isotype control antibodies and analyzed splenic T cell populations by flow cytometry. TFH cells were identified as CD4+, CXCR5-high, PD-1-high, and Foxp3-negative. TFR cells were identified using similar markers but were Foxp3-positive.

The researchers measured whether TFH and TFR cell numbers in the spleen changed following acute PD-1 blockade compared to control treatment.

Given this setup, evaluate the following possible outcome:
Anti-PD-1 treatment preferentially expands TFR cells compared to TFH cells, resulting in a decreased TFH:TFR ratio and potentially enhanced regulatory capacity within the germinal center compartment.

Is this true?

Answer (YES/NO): NO